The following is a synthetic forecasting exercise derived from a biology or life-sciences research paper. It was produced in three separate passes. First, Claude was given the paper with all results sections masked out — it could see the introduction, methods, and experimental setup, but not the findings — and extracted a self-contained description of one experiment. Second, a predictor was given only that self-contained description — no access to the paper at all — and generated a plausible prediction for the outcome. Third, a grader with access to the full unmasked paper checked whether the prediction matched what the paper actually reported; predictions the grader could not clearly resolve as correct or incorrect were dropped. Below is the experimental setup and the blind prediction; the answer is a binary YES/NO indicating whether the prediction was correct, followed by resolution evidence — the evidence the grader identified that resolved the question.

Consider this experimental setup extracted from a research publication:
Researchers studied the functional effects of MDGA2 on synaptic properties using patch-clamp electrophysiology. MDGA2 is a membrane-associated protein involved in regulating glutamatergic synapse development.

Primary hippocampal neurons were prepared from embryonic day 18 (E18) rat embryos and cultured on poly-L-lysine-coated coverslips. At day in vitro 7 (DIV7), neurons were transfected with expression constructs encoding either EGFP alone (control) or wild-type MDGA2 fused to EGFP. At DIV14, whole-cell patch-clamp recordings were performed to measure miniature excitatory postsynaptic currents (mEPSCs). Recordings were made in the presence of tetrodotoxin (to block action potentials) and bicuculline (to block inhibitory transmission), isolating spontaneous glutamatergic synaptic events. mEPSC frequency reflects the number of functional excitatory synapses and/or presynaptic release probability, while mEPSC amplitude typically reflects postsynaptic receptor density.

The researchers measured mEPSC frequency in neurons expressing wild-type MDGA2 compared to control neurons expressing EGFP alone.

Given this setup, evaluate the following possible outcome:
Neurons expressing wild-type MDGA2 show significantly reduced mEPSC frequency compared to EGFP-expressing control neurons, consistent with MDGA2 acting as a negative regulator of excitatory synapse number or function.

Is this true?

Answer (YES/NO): YES